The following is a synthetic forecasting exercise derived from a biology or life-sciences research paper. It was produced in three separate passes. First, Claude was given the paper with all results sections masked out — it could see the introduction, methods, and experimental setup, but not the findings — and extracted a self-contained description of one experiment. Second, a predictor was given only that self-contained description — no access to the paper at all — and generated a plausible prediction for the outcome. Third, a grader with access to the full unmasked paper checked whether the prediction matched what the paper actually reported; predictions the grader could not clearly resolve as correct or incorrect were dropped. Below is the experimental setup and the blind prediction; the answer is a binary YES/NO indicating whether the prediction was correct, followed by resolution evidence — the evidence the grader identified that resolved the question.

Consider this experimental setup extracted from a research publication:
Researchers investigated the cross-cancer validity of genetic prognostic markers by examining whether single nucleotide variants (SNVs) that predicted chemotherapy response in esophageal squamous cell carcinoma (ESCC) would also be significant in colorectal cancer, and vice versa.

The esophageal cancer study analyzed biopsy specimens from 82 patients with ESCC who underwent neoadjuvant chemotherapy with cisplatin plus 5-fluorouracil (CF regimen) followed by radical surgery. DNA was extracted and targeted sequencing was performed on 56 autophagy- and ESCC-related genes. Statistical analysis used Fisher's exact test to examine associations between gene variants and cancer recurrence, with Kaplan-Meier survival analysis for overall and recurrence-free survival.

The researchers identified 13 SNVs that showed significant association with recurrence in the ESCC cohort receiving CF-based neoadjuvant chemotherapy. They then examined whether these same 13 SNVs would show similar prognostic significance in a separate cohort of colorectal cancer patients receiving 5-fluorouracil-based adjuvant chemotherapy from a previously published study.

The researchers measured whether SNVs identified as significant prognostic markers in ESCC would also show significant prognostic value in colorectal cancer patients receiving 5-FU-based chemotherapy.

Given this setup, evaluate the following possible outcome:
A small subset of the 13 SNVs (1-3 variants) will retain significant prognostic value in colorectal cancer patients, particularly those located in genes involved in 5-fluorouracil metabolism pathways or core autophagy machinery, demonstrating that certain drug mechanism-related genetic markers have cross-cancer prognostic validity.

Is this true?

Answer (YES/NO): NO